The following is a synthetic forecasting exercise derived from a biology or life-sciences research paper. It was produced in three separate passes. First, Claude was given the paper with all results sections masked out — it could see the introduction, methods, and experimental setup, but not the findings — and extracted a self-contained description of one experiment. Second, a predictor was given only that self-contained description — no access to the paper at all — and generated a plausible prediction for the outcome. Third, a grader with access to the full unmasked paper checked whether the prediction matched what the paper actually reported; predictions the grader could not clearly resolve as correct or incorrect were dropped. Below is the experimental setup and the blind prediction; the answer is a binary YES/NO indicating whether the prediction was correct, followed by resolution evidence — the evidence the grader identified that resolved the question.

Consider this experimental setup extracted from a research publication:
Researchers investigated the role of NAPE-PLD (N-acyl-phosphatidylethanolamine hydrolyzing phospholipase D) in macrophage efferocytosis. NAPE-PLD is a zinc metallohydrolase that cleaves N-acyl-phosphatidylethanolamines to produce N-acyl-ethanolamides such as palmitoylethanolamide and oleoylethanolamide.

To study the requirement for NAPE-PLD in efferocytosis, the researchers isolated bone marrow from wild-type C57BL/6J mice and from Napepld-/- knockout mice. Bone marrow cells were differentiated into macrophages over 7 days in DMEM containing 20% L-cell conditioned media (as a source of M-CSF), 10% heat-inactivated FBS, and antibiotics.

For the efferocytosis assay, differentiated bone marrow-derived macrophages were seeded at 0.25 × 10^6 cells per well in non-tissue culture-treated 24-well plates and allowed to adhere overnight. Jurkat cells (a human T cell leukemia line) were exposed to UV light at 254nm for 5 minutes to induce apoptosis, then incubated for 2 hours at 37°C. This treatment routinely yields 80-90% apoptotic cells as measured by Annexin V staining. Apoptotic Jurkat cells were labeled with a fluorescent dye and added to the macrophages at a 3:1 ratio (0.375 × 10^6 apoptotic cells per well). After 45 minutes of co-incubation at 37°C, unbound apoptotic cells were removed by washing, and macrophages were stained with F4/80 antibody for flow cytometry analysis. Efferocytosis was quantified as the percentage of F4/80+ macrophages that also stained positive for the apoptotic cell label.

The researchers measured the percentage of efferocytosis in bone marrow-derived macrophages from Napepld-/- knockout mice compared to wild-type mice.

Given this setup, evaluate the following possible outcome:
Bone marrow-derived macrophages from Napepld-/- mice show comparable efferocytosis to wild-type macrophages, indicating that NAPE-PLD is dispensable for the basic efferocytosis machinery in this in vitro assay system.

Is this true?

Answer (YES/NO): NO